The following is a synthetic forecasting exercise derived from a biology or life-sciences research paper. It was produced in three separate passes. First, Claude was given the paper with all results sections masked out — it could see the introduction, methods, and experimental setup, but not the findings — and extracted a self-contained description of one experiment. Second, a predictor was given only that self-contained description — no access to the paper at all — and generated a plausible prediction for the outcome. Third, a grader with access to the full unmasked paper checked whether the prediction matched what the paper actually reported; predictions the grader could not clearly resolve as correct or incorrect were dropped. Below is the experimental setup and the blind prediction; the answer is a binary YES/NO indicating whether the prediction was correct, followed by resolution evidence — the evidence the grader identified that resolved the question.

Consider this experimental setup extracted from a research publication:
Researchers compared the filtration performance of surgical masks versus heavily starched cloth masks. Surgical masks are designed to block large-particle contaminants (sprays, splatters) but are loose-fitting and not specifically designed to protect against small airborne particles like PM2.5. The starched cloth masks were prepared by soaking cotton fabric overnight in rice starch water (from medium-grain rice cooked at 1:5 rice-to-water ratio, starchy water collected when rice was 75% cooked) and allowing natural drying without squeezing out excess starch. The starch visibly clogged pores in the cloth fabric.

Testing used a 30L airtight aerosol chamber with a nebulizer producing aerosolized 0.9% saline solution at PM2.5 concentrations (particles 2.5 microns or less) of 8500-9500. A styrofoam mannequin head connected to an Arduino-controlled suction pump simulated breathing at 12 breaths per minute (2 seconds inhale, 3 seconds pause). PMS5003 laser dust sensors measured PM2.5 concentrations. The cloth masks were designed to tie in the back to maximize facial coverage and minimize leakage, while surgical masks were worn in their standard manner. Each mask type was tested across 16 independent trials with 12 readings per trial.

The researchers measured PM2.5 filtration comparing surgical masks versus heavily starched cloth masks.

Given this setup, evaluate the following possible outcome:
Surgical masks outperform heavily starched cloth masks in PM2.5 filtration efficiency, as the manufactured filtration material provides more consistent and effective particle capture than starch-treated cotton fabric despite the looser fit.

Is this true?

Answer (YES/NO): NO